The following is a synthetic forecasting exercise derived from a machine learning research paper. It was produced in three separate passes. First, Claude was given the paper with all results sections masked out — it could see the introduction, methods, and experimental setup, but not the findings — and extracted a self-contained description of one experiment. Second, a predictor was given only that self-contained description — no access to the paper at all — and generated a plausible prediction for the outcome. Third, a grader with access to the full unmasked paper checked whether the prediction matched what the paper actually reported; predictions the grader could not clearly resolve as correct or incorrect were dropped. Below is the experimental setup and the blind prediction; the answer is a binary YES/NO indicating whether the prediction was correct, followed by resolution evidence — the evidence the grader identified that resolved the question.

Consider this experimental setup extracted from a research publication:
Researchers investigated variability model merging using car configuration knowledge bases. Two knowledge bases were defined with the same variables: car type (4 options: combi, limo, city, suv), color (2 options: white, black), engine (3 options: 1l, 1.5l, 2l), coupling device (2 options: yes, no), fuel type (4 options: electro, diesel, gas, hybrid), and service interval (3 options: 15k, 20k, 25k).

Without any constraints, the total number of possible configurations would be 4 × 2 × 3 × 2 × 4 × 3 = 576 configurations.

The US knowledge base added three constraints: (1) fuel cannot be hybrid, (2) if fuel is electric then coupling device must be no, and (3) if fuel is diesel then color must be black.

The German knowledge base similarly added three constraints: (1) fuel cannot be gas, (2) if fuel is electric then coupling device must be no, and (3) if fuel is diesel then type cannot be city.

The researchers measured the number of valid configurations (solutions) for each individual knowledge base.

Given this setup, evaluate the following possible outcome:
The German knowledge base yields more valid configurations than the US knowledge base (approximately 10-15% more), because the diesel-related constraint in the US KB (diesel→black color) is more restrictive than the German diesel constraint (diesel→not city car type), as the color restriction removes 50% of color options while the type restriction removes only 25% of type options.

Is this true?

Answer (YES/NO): YES